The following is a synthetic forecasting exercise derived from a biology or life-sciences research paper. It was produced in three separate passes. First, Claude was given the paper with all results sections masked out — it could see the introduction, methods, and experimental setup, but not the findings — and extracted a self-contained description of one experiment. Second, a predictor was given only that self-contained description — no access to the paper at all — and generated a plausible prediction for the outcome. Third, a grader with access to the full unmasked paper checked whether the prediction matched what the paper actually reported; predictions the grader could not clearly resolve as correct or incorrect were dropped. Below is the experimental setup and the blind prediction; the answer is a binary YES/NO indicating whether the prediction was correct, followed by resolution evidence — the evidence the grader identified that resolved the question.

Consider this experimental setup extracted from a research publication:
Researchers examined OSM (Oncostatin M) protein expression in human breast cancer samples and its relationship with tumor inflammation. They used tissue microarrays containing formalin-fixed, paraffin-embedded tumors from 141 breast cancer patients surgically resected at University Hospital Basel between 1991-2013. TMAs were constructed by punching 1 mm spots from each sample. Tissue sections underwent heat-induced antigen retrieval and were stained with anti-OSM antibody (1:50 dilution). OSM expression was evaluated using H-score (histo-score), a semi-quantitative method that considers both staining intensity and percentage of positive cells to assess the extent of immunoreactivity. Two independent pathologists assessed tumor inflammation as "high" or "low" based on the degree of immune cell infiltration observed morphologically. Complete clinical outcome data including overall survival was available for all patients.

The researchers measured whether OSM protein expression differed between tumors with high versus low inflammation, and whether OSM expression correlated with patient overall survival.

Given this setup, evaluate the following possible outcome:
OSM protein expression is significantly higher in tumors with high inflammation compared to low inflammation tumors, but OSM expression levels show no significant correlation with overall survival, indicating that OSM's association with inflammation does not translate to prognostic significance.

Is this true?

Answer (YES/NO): NO